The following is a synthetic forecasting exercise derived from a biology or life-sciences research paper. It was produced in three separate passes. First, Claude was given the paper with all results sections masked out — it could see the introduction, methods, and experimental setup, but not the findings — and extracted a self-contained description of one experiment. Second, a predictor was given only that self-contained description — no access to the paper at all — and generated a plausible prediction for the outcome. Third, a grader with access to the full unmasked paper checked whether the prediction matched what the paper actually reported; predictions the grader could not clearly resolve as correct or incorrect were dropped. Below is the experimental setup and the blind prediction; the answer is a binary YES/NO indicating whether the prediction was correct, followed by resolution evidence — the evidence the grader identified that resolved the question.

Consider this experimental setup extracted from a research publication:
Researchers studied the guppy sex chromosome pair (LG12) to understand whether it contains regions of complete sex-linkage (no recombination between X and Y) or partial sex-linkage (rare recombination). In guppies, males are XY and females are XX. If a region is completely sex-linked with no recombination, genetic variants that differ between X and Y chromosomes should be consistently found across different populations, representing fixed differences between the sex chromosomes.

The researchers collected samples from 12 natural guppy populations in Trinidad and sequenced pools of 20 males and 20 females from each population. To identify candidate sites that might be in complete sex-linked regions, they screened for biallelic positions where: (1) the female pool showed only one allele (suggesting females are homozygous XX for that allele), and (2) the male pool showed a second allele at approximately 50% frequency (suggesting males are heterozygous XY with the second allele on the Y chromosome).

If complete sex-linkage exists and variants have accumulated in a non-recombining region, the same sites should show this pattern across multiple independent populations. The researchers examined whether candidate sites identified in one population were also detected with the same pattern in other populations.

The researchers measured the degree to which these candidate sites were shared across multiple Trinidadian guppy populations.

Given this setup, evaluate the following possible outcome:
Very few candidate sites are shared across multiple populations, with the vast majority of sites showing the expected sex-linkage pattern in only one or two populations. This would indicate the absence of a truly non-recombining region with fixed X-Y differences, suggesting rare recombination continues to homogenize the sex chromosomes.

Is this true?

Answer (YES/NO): YES